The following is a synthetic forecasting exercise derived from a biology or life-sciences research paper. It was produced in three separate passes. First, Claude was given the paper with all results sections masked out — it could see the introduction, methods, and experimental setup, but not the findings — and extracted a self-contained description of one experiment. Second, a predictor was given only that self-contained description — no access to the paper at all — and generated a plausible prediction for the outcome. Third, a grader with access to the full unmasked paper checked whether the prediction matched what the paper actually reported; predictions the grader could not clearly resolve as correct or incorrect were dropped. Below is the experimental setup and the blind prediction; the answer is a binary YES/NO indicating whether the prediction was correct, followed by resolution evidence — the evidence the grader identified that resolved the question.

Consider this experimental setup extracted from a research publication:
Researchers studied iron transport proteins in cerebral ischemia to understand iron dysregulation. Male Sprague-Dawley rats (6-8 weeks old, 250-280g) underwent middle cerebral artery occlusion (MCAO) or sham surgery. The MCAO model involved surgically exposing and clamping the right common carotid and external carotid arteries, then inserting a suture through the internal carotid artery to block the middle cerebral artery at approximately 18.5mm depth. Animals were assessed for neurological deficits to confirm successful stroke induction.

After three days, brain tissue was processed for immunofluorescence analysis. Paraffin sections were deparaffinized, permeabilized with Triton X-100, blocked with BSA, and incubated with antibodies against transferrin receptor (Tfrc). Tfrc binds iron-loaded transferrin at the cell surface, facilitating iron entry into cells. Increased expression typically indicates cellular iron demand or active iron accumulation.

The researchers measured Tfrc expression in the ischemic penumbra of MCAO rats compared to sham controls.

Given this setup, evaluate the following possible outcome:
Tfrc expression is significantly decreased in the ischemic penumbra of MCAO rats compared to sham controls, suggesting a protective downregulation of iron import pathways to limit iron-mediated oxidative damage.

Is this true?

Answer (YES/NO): NO